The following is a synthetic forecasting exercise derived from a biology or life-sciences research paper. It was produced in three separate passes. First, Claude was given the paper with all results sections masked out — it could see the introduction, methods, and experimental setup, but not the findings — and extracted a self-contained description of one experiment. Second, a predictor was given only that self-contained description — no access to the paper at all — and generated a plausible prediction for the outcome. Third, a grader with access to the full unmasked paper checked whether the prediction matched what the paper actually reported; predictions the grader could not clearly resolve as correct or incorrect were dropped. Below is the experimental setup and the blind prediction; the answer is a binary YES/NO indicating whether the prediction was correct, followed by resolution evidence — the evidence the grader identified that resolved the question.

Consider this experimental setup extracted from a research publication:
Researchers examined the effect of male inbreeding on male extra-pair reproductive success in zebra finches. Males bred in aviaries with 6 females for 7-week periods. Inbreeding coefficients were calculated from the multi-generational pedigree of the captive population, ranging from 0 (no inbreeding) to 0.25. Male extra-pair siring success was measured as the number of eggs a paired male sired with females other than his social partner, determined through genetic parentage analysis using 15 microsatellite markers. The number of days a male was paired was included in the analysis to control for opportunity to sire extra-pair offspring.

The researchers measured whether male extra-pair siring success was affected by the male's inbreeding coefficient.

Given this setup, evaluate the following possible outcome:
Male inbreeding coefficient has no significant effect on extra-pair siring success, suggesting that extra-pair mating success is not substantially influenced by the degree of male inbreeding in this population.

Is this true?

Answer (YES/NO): NO